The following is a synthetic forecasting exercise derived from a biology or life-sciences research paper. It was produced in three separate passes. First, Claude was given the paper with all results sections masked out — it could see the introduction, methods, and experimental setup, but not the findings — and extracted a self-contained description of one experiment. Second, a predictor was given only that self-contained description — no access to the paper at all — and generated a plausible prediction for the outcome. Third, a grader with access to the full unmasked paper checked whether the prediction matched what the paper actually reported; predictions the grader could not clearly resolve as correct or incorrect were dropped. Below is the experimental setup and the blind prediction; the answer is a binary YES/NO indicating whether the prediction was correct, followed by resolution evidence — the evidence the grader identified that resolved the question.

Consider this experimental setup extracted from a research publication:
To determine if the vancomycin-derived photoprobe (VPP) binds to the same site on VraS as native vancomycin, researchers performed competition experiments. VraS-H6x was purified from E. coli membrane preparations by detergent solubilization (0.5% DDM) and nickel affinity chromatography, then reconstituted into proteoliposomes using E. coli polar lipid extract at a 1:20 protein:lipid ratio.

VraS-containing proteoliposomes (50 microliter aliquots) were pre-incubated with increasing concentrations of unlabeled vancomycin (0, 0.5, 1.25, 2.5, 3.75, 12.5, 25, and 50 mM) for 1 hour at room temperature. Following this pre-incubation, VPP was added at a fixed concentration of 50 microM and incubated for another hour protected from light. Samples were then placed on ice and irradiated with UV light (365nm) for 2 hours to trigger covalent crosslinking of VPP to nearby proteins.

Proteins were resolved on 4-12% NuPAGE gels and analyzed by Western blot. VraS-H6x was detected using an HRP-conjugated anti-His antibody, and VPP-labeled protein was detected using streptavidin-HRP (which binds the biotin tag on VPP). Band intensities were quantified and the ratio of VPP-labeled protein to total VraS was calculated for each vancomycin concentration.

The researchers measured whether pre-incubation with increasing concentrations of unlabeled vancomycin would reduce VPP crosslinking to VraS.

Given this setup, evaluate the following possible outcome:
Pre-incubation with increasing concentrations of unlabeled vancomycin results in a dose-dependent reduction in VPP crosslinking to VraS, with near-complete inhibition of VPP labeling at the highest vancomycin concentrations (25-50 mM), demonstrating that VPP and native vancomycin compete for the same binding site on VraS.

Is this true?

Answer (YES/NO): YES